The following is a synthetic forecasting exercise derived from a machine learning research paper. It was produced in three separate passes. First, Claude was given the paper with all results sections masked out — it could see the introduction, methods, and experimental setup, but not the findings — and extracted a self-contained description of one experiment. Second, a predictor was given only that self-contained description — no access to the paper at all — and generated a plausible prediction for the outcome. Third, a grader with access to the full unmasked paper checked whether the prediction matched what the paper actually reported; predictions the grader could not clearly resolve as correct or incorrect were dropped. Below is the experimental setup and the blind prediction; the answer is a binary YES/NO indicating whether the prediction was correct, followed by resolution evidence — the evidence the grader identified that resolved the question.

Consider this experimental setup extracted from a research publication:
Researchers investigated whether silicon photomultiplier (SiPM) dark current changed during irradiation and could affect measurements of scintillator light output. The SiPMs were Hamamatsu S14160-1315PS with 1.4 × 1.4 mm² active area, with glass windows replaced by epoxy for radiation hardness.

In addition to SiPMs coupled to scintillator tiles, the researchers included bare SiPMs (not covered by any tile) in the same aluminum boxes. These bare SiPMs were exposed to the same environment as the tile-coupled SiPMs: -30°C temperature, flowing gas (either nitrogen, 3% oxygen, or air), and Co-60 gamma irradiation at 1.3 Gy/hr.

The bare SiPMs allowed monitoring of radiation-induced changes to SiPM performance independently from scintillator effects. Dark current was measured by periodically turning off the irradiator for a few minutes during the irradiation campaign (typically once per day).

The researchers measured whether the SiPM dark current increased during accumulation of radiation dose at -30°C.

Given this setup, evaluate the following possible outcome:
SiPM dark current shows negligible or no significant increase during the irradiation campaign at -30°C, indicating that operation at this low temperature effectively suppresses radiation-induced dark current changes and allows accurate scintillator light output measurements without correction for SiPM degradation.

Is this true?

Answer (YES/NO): NO